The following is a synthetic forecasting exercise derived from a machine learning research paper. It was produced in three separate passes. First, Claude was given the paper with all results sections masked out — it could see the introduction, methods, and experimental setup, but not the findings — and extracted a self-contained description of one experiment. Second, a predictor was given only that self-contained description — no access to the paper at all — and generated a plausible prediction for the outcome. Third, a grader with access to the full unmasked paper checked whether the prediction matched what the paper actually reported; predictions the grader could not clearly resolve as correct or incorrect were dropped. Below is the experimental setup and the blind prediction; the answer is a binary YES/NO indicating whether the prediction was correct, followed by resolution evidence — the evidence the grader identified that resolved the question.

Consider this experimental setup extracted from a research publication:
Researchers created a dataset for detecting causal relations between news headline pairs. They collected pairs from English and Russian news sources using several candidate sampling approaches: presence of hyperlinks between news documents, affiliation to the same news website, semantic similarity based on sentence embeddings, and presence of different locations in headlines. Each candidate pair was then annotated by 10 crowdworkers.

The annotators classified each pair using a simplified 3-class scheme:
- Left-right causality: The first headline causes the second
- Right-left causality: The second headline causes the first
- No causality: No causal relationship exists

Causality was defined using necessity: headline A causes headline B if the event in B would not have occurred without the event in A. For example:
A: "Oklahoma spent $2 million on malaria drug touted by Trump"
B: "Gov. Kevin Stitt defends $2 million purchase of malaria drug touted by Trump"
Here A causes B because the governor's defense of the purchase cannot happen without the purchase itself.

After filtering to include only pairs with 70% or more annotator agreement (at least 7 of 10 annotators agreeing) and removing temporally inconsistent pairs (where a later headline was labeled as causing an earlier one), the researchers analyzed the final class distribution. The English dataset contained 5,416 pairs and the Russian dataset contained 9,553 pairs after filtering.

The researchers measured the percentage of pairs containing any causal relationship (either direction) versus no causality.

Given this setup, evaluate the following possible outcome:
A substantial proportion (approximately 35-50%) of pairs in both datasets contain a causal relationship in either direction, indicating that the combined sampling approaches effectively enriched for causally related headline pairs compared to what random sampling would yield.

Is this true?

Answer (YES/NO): NO